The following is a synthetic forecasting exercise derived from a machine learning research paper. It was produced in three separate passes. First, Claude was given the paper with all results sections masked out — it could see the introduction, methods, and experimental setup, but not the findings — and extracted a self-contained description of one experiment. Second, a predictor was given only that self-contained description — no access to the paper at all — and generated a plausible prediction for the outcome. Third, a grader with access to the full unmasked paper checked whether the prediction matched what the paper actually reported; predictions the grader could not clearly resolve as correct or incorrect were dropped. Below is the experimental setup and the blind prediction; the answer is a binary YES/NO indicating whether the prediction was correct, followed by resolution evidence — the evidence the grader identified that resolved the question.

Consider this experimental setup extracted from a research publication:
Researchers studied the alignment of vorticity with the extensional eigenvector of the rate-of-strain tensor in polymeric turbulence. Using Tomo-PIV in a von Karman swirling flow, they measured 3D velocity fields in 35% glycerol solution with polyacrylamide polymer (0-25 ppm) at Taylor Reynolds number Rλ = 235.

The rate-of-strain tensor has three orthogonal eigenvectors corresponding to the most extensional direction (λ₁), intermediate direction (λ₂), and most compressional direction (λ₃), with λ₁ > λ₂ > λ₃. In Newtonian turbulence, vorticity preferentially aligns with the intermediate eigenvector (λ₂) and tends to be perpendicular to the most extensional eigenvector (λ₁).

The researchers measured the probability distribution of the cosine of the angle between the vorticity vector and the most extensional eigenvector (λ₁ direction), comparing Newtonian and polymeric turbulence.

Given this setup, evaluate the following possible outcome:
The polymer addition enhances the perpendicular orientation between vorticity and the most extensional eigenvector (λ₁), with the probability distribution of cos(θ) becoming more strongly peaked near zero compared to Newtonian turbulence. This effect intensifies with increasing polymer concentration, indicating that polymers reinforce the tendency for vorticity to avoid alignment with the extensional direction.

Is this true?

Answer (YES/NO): YES